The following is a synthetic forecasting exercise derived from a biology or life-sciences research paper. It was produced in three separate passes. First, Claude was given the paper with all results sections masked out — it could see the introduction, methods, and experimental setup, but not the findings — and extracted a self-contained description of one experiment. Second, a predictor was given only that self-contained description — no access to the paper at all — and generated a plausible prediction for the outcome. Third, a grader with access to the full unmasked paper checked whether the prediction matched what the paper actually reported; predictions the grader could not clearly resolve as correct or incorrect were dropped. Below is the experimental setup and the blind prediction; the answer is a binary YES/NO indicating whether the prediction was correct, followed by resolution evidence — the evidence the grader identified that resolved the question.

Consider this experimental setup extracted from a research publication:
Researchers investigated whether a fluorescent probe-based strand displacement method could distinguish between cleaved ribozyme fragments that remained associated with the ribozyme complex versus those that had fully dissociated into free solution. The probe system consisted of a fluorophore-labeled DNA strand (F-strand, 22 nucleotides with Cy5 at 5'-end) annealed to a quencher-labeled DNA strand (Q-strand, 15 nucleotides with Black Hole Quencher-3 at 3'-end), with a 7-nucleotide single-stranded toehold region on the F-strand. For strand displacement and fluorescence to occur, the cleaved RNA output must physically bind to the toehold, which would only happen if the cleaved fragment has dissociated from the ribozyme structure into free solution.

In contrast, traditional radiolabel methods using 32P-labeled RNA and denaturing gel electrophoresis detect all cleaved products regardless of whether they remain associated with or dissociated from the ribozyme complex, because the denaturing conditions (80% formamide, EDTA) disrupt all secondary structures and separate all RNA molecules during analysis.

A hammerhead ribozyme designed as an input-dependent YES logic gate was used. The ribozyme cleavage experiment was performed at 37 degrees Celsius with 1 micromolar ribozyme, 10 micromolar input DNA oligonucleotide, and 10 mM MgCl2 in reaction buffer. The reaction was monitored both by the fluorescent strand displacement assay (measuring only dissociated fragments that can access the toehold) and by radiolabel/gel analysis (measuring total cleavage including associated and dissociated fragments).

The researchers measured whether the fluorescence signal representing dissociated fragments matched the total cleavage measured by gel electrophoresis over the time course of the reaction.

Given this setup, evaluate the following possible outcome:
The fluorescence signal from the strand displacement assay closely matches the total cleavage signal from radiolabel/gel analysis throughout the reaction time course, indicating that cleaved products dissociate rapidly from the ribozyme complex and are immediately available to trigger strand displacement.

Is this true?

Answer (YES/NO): YES